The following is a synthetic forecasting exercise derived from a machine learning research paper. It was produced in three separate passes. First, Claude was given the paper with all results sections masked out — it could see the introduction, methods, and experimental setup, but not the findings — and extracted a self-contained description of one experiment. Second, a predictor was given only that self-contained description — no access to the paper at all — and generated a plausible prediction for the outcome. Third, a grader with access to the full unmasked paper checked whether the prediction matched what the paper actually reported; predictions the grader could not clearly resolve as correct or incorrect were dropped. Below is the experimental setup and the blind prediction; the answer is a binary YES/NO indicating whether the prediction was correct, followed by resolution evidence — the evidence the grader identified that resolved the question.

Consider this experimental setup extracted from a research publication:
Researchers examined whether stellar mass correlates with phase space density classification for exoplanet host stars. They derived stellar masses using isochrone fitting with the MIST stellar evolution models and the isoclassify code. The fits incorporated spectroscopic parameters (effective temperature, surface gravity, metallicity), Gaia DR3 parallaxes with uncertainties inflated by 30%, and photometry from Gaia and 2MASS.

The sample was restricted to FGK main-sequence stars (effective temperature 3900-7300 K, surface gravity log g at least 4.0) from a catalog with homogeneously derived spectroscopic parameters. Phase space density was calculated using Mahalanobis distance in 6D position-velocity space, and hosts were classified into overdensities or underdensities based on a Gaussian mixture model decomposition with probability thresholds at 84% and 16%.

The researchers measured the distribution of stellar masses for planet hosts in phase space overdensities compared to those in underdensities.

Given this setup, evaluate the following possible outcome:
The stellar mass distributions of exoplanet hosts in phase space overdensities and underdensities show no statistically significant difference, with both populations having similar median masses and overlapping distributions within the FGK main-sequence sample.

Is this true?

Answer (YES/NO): NO